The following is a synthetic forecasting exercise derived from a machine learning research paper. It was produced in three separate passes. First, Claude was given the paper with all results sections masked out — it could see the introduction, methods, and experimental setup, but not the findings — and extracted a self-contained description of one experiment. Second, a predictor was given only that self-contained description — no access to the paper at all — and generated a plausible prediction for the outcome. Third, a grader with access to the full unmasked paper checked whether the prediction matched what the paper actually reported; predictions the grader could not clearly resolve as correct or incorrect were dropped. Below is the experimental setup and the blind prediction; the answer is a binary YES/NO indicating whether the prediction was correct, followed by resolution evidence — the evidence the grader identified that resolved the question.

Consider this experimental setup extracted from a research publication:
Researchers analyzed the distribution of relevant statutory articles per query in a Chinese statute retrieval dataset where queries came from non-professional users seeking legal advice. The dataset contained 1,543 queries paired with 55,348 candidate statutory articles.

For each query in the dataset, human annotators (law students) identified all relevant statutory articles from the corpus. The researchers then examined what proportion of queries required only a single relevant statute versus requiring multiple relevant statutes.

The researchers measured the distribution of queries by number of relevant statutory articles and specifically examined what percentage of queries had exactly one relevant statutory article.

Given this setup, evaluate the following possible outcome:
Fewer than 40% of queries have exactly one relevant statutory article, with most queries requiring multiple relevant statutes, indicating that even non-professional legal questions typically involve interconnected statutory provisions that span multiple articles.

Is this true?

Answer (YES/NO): NO